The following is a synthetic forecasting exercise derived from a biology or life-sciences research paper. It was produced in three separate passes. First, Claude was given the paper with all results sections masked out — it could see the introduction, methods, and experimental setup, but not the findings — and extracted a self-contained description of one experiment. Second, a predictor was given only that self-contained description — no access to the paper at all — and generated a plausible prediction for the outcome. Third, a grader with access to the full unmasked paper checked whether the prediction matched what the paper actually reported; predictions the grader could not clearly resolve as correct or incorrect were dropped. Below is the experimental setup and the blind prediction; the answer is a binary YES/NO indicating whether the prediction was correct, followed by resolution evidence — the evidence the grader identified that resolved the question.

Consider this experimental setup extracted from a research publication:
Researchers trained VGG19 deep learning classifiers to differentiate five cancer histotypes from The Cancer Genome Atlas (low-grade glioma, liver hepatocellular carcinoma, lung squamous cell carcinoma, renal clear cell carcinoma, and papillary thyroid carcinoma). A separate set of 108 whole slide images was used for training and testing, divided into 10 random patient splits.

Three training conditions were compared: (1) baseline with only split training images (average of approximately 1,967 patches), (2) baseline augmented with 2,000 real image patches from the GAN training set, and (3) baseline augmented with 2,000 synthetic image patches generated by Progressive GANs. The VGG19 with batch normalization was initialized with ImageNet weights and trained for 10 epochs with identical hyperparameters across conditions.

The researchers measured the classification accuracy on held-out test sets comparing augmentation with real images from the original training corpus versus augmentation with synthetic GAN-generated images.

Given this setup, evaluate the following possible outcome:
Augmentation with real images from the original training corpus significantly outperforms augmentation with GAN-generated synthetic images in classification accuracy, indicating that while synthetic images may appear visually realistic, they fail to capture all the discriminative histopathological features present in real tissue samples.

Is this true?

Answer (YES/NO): NO